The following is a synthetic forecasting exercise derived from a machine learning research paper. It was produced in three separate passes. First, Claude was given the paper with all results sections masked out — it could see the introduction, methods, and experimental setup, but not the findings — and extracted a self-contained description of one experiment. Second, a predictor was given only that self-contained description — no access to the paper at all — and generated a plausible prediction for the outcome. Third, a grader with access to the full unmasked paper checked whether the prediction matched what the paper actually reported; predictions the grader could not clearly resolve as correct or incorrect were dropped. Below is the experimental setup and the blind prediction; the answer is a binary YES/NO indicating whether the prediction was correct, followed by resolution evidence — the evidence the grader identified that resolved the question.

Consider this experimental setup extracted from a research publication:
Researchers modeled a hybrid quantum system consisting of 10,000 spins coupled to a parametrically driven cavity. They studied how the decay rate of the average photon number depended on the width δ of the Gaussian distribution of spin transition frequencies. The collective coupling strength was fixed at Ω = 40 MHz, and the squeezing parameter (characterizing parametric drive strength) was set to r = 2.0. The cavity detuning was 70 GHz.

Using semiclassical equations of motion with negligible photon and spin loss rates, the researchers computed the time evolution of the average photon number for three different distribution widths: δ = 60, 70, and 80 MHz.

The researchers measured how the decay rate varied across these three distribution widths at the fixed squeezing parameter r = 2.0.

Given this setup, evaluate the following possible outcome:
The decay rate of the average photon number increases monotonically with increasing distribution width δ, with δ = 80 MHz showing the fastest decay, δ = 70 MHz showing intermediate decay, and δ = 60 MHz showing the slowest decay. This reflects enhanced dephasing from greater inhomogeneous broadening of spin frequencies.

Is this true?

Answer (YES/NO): YES